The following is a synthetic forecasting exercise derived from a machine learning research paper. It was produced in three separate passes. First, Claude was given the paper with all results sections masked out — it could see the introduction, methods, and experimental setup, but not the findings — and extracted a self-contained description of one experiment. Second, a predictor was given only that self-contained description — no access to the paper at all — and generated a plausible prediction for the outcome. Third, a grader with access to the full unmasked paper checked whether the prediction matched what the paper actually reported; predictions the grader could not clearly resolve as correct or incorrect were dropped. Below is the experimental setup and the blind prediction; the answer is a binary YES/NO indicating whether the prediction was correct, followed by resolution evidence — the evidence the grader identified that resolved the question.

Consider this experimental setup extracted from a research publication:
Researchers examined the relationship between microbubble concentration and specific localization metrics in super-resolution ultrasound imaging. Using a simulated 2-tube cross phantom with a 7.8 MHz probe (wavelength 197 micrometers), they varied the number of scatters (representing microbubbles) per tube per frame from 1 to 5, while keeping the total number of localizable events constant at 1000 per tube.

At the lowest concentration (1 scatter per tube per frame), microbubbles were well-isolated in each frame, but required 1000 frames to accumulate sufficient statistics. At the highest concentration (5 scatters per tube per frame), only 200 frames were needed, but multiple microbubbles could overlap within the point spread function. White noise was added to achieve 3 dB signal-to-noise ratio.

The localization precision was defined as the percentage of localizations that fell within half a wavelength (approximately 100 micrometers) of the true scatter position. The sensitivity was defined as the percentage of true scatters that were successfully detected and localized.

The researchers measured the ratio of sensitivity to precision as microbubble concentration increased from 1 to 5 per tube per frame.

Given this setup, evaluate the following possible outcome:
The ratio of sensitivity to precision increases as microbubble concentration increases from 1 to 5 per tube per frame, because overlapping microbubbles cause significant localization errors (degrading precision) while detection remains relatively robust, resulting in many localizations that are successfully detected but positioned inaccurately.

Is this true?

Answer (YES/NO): NO